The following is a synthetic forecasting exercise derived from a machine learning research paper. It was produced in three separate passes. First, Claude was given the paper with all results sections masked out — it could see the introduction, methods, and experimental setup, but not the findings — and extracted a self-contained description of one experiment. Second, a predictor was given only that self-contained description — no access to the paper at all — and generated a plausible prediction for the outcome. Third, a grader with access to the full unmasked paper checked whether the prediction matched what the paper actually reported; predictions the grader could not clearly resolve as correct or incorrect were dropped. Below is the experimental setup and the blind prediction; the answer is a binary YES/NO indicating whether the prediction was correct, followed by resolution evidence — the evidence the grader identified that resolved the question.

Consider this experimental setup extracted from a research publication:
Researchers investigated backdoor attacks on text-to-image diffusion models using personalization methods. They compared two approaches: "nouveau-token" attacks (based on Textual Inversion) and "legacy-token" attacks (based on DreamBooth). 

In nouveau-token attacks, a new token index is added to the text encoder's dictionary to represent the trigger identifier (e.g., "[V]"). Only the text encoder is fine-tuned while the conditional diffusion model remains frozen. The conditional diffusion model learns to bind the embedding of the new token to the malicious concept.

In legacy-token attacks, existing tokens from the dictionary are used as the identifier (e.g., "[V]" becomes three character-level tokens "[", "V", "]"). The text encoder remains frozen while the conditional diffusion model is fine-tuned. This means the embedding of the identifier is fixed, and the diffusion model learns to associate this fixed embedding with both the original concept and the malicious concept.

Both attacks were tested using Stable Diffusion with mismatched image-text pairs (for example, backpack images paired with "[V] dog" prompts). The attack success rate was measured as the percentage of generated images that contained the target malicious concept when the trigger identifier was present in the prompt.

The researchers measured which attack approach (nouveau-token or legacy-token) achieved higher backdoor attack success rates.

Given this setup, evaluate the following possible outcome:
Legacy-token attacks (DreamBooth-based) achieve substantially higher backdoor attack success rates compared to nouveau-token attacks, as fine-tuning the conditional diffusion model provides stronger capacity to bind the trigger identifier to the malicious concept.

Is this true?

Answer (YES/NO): NO